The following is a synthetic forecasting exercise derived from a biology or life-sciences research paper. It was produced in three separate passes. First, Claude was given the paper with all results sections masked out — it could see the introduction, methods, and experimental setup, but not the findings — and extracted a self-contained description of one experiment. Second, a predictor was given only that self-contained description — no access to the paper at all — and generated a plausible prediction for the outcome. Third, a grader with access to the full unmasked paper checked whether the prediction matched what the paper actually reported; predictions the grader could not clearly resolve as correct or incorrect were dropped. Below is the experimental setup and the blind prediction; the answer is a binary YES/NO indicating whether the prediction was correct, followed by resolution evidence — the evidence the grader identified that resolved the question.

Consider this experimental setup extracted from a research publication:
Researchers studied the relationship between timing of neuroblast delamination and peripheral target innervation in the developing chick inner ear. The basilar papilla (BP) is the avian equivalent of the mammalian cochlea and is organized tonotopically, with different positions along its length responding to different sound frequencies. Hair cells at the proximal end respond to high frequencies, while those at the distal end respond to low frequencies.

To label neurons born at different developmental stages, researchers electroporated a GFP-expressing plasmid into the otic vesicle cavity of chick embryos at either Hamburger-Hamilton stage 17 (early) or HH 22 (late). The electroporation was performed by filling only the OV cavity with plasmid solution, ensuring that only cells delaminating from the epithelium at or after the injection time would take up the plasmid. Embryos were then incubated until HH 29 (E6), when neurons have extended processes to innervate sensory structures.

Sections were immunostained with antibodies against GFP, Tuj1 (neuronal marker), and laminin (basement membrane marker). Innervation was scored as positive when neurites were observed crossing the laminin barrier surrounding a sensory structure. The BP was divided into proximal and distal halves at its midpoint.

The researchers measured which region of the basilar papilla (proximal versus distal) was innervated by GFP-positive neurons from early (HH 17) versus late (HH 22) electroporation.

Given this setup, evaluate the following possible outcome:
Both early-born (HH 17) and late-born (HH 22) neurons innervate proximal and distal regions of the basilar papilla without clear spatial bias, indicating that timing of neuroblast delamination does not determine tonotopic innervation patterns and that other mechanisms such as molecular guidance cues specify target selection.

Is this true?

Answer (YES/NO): NO